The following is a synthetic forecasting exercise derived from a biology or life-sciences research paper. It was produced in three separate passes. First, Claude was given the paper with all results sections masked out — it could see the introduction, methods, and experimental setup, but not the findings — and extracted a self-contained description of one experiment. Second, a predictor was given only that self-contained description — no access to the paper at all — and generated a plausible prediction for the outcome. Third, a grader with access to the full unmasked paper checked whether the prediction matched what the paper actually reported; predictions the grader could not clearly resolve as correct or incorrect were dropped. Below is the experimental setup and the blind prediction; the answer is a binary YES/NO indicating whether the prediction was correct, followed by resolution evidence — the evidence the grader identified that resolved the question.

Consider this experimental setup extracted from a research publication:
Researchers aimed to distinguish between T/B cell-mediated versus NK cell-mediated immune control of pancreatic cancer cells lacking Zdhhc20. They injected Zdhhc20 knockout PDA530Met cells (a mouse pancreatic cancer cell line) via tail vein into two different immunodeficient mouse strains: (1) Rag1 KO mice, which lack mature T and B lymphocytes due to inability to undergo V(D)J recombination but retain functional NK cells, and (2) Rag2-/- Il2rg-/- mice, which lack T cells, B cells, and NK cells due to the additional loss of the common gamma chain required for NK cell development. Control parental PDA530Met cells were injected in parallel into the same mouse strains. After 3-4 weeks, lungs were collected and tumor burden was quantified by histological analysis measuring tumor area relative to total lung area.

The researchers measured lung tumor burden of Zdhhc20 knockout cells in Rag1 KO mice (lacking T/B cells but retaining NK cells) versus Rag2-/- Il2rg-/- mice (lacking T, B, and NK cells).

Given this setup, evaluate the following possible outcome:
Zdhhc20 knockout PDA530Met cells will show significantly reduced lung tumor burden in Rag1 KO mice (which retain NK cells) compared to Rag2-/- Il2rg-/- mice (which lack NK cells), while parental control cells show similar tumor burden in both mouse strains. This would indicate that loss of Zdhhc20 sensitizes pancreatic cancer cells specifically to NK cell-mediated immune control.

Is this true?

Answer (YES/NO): YES